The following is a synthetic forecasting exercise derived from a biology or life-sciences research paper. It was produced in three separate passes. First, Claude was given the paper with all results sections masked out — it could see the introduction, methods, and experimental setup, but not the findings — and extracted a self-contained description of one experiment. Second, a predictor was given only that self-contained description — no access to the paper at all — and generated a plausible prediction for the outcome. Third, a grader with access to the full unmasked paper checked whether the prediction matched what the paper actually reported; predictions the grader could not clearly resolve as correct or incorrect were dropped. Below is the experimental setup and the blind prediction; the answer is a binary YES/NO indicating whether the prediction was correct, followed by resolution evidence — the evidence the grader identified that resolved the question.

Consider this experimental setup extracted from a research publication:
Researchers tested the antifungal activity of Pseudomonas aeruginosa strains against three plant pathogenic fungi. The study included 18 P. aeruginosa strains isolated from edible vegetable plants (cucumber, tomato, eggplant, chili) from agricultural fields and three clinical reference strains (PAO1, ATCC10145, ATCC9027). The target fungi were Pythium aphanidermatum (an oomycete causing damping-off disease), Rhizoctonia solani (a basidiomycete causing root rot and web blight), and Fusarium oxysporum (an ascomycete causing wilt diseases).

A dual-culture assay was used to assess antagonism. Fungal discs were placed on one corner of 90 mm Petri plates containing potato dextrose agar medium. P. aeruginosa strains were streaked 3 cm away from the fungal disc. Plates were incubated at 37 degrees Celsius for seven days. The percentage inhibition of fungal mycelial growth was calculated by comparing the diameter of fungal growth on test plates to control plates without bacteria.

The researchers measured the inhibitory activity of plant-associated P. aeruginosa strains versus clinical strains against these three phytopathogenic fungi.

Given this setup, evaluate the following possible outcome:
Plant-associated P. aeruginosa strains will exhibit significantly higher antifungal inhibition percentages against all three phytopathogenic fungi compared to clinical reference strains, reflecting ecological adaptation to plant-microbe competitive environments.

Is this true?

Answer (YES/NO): NO